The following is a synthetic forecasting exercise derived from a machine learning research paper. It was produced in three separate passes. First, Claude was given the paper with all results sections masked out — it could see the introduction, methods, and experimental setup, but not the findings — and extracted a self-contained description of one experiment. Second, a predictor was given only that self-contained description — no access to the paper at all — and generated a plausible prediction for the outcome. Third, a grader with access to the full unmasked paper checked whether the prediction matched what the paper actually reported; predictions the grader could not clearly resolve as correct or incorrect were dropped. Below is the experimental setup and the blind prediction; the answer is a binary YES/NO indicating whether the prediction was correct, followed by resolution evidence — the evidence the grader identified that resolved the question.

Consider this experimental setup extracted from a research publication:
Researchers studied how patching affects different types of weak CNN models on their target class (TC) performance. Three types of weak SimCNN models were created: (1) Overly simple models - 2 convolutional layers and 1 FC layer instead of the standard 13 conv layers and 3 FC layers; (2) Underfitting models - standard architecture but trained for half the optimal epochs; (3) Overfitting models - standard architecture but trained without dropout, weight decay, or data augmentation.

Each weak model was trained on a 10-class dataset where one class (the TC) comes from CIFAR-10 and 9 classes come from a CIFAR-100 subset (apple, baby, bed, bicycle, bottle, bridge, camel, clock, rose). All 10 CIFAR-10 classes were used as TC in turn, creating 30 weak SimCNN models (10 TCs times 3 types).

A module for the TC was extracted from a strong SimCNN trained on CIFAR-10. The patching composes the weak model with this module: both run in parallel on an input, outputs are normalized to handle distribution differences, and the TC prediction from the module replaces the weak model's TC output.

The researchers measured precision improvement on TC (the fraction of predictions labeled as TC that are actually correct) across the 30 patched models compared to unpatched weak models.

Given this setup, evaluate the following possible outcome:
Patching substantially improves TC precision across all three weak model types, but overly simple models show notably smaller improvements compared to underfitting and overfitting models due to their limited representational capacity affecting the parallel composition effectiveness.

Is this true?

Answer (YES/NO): NO